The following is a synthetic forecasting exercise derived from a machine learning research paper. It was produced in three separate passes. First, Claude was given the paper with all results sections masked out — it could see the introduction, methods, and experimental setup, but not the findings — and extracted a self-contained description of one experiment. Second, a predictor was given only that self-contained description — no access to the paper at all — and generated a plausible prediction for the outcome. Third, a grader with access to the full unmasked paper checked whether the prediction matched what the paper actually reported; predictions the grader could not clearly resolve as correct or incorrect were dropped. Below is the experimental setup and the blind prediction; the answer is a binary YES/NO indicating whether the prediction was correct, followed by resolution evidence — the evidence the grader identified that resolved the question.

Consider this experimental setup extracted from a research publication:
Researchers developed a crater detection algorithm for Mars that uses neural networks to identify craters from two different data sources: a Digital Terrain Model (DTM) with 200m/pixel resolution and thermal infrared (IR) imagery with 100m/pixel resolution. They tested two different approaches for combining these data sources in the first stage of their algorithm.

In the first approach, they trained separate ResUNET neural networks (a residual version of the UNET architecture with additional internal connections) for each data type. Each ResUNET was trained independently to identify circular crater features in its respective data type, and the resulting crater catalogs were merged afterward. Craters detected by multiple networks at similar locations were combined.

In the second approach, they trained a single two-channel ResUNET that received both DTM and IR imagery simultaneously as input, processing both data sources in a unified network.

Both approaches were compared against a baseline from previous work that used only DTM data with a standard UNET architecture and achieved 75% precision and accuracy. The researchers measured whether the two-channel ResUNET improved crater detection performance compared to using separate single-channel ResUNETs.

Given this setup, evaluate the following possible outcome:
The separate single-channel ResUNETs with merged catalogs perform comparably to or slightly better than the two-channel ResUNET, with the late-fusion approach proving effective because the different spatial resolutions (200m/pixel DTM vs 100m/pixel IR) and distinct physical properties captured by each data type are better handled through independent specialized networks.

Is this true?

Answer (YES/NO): YES